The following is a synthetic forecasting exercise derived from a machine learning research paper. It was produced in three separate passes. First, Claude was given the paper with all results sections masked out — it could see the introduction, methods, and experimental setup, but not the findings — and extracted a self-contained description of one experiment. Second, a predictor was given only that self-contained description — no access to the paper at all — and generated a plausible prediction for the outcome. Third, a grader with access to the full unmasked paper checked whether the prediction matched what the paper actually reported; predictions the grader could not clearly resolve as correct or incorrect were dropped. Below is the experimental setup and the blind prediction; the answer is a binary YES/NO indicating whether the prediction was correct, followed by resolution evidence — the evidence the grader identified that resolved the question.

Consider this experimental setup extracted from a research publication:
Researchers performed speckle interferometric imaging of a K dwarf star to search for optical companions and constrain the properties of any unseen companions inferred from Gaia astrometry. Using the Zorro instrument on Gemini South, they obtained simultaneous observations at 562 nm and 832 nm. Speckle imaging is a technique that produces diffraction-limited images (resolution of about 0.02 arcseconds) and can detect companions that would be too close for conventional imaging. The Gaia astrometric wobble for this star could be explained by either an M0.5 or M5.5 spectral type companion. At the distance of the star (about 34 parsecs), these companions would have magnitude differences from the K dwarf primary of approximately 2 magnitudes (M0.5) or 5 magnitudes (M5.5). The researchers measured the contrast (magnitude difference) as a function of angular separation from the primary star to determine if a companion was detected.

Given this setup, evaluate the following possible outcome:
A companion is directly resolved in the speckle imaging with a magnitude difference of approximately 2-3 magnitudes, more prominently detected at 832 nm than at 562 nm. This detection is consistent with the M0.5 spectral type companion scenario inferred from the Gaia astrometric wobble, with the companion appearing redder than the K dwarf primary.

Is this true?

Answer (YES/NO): NO